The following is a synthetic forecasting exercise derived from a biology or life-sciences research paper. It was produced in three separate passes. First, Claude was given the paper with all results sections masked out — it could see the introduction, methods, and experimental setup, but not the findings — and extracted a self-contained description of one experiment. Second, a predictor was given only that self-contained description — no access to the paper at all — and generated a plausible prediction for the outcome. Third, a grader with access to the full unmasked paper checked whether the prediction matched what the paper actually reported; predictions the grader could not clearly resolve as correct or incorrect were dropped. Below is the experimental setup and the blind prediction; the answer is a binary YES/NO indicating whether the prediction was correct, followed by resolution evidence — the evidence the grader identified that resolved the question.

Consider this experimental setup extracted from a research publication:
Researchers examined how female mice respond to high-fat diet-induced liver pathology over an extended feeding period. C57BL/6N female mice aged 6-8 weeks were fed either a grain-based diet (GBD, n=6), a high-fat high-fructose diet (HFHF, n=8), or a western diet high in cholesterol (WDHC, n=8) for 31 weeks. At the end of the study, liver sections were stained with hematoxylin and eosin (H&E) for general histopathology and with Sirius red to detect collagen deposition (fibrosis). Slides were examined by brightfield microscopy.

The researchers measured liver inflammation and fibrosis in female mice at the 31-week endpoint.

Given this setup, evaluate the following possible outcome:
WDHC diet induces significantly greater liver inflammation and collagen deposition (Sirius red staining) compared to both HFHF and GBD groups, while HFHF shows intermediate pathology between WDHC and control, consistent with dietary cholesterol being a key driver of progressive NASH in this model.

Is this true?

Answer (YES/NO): NO